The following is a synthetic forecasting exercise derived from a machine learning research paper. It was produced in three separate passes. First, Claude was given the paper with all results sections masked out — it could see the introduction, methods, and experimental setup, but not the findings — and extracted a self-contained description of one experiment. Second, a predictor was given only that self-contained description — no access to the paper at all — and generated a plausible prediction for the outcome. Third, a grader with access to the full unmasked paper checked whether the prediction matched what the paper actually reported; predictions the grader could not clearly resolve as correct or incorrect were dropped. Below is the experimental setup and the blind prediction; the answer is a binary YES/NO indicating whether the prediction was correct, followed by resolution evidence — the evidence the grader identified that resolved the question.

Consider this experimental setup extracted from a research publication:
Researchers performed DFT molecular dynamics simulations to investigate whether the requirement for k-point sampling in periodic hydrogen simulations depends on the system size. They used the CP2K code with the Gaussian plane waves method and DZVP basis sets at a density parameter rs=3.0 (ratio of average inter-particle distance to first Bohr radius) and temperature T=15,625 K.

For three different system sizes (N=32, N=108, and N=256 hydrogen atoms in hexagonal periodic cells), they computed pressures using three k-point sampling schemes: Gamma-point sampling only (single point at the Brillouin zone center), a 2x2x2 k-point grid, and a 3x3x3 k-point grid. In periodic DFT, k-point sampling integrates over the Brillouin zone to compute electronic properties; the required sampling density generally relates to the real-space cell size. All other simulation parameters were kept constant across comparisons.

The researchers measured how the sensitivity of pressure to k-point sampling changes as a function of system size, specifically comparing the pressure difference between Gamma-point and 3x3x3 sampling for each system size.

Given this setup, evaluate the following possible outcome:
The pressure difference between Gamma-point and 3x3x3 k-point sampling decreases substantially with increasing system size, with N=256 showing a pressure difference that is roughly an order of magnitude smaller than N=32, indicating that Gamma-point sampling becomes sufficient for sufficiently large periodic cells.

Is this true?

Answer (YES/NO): NO